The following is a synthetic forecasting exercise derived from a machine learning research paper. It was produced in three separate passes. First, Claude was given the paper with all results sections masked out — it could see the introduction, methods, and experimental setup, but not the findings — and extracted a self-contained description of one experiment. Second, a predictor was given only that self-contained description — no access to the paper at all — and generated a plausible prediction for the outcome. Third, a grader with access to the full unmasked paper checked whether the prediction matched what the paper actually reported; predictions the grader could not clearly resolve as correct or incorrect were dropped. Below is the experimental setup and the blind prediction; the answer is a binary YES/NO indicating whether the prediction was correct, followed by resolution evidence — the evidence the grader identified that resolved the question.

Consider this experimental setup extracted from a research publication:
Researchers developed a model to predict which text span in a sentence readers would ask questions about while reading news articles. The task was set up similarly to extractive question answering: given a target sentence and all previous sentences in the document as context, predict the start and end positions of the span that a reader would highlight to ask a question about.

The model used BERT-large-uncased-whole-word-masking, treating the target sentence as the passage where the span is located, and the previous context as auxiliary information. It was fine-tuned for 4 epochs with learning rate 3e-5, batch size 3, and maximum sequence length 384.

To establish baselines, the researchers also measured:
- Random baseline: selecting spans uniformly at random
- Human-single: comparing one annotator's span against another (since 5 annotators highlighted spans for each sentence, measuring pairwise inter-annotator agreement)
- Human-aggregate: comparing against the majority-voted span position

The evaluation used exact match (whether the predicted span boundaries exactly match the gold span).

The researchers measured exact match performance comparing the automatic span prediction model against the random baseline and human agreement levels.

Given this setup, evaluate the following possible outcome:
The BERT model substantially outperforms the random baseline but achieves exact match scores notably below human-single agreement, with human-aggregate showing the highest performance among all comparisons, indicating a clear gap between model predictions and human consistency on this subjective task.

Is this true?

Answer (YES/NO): NO